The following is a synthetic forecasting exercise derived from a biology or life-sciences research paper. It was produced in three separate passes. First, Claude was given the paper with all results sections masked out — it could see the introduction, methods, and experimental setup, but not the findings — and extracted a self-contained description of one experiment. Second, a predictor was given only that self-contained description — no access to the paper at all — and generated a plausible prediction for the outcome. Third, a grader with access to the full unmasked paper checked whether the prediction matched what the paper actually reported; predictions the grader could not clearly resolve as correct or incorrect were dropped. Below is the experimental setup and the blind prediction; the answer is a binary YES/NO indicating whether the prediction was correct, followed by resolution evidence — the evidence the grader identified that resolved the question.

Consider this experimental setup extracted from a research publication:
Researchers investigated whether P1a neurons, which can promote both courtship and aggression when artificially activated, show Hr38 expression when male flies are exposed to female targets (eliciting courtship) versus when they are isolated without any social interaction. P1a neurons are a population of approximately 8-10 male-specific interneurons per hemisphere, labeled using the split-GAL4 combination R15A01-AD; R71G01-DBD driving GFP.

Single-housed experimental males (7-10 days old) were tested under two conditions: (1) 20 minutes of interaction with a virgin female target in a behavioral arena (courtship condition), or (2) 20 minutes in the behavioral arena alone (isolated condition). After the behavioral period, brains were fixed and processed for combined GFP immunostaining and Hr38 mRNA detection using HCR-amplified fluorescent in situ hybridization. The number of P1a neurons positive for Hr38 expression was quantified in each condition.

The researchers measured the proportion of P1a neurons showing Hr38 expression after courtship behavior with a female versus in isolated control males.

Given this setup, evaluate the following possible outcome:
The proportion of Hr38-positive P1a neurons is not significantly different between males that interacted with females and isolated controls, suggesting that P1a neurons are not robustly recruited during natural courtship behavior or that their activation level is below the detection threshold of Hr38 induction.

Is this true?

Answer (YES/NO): NO